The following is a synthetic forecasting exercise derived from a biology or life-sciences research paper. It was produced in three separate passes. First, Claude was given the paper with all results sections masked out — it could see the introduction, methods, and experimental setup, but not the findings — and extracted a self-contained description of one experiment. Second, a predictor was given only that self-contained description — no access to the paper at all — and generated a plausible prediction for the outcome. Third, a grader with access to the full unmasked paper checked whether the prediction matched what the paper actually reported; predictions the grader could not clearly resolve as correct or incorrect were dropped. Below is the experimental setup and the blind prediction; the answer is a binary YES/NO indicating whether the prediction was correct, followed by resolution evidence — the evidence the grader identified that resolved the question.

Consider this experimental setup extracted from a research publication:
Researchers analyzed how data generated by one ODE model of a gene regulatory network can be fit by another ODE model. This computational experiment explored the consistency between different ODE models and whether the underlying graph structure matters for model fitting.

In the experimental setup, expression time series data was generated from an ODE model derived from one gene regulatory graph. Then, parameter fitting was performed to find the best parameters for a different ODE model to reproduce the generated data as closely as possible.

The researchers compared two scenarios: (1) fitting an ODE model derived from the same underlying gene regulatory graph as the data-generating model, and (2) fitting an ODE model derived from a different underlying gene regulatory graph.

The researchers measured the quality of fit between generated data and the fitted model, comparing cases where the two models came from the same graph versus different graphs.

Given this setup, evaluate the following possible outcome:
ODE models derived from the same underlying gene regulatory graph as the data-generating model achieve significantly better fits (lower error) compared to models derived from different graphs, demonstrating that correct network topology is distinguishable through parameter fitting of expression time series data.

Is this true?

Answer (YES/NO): YES